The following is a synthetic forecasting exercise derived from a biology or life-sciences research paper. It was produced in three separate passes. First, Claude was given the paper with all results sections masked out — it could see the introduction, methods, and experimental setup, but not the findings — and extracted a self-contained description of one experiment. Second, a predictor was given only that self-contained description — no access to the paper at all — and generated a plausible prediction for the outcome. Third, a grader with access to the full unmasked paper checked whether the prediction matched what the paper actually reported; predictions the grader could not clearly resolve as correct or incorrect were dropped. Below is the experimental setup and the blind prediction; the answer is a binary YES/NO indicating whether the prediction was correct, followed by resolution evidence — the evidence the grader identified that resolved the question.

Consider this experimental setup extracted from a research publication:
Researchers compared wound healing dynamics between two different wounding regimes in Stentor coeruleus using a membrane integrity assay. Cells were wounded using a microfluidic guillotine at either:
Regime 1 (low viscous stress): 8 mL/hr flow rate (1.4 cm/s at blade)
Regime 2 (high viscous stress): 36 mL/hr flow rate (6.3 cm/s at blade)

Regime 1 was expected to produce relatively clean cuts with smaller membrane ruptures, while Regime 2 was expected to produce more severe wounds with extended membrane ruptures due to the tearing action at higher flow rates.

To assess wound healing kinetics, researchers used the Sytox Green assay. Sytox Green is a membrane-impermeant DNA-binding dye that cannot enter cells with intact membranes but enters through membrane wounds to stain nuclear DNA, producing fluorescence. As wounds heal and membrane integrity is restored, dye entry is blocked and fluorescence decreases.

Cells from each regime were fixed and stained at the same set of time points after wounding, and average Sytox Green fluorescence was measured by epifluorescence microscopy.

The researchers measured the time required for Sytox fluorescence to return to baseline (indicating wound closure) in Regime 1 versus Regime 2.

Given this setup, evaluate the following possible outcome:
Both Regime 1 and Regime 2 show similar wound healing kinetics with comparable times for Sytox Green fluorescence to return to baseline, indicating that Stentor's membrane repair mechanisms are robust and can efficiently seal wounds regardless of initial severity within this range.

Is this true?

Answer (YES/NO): NO